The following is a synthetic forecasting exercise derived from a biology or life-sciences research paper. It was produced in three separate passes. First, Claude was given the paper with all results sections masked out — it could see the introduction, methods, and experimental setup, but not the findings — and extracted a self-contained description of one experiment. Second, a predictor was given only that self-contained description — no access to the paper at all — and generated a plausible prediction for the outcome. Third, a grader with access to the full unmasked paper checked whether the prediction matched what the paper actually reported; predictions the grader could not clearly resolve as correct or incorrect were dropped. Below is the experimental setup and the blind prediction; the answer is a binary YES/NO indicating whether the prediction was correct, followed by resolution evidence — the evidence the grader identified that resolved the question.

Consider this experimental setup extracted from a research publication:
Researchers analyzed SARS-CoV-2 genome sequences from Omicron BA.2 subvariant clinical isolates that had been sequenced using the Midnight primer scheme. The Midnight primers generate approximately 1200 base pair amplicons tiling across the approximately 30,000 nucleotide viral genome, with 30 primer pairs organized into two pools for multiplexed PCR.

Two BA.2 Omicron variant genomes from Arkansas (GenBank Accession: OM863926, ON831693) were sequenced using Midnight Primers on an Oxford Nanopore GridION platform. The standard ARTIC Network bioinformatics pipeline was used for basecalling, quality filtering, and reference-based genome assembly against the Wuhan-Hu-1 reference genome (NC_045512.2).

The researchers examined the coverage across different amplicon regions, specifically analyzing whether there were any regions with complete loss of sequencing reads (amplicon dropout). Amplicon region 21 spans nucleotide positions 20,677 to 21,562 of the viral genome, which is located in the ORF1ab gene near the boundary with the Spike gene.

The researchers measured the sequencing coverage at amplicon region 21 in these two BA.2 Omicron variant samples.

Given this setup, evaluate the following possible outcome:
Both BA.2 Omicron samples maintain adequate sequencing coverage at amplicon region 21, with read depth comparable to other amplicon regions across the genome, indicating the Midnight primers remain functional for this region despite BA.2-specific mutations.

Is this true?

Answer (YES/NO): NO